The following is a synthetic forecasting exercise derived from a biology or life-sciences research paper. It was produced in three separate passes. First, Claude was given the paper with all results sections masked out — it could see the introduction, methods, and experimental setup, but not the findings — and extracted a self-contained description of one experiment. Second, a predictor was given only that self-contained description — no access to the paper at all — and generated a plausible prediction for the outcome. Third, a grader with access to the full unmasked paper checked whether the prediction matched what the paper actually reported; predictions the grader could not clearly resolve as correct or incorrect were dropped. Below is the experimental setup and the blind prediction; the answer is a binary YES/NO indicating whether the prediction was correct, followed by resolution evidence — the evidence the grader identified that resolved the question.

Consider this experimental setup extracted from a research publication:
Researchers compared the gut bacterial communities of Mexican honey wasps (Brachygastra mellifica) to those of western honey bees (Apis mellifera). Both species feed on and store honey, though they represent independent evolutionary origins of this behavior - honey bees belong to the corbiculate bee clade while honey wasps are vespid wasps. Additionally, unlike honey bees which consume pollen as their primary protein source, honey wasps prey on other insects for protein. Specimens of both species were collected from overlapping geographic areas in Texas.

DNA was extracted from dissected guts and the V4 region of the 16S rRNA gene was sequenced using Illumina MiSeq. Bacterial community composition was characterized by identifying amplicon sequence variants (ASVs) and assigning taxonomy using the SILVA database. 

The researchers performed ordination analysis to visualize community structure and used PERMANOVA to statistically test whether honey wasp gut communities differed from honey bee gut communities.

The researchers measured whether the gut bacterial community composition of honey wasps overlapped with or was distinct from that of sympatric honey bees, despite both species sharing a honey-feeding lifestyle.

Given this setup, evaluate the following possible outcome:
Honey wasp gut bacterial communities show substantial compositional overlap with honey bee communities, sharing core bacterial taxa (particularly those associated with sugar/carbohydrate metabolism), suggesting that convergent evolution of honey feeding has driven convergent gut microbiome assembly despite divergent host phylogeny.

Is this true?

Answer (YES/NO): NO